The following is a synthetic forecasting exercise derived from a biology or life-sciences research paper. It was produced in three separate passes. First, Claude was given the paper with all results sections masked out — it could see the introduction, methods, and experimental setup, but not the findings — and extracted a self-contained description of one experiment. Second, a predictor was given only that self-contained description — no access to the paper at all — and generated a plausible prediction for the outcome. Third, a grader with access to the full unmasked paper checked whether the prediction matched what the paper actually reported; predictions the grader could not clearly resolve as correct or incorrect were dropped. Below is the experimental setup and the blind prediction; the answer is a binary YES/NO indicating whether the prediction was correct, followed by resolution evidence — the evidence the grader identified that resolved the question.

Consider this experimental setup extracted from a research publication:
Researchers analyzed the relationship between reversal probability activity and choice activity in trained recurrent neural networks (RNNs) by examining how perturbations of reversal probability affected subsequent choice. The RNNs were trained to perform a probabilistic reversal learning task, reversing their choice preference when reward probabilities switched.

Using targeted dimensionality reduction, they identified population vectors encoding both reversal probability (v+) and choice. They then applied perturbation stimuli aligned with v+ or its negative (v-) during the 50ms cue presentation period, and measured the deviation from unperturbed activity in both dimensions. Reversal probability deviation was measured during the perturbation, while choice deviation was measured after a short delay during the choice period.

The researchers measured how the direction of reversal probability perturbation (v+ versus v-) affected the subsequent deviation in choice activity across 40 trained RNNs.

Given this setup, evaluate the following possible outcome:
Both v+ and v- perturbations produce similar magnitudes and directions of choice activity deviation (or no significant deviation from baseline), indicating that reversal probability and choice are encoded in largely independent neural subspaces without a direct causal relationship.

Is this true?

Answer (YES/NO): NO